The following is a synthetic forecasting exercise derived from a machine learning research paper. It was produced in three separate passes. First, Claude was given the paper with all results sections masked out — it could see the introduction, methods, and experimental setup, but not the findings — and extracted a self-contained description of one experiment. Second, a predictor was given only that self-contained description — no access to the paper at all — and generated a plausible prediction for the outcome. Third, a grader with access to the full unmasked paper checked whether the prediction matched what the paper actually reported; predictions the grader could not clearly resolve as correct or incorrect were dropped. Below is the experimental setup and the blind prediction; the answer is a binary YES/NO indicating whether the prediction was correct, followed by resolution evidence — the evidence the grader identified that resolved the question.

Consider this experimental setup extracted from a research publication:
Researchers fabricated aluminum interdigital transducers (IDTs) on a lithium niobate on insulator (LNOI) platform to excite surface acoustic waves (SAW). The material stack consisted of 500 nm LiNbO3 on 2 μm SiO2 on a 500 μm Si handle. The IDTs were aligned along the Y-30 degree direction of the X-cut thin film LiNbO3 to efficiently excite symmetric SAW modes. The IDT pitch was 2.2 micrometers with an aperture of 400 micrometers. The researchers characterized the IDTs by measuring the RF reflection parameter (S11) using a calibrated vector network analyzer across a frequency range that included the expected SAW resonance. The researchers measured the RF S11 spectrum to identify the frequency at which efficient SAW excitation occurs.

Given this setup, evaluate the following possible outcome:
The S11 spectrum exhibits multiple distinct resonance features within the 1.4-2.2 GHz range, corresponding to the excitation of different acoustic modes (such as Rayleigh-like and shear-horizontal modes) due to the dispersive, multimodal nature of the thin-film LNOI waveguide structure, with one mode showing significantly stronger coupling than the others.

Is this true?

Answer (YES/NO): NO